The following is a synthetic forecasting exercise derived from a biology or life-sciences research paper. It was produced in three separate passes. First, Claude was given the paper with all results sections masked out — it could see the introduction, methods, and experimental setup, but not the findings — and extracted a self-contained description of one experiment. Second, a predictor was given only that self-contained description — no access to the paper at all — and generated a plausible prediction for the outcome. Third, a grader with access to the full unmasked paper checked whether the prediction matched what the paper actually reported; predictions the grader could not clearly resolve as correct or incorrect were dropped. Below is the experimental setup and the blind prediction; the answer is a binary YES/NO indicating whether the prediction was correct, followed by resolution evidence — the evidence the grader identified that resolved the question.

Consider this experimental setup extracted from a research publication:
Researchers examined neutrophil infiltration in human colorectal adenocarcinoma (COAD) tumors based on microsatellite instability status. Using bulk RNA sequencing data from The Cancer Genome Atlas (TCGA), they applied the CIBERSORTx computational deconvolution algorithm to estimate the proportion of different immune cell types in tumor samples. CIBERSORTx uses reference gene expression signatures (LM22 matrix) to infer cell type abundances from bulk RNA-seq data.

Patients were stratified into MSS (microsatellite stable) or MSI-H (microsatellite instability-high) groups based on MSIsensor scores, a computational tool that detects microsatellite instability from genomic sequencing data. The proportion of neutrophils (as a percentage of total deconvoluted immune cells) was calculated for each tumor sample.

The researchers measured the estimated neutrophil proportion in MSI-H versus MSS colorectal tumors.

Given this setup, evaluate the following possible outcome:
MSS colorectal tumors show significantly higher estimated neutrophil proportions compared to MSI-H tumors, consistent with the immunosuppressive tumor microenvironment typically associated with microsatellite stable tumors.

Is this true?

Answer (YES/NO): NO